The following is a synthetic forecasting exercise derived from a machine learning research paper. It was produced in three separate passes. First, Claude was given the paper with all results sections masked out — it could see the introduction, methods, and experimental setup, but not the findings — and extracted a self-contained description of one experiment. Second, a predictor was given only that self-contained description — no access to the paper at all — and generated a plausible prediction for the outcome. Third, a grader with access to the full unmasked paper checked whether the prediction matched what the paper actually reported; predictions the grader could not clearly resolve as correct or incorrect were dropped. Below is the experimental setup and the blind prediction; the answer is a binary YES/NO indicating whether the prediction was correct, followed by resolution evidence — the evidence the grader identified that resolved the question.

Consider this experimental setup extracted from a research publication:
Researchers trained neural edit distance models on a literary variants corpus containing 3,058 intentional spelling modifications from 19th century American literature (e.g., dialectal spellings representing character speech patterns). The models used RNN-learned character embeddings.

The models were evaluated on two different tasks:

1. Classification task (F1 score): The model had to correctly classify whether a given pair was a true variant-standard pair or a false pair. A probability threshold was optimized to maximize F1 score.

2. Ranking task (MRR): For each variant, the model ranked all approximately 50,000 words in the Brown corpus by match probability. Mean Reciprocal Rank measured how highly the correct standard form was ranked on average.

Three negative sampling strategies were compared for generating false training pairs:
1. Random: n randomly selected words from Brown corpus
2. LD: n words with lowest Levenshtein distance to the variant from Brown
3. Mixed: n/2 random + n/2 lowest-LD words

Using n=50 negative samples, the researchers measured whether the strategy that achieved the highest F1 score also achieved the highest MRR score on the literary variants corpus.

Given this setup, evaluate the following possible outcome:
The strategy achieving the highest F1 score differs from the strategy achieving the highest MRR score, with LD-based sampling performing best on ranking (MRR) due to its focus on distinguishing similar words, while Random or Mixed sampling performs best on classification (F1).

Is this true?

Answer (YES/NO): NO